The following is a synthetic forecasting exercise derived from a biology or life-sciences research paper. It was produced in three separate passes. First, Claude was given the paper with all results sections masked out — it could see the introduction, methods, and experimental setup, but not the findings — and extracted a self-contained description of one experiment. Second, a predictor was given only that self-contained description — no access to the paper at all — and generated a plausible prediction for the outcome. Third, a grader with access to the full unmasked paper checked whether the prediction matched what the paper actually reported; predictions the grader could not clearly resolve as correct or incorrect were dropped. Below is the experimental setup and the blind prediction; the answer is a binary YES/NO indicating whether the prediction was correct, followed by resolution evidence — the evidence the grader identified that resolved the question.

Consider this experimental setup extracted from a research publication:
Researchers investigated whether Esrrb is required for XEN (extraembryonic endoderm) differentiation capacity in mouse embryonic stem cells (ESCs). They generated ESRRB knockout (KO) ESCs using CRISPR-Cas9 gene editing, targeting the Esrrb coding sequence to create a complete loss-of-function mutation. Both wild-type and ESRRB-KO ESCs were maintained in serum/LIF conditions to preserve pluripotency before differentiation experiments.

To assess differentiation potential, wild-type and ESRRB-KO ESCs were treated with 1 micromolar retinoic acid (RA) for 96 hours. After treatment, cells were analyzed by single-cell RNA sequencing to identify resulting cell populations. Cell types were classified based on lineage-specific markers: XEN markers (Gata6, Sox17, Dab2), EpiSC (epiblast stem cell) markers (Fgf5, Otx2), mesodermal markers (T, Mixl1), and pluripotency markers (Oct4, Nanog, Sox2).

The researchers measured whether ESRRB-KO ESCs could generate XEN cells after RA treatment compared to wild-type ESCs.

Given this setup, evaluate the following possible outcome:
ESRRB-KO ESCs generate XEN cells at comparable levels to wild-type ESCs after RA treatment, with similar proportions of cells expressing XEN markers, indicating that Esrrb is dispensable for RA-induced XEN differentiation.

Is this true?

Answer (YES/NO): NO